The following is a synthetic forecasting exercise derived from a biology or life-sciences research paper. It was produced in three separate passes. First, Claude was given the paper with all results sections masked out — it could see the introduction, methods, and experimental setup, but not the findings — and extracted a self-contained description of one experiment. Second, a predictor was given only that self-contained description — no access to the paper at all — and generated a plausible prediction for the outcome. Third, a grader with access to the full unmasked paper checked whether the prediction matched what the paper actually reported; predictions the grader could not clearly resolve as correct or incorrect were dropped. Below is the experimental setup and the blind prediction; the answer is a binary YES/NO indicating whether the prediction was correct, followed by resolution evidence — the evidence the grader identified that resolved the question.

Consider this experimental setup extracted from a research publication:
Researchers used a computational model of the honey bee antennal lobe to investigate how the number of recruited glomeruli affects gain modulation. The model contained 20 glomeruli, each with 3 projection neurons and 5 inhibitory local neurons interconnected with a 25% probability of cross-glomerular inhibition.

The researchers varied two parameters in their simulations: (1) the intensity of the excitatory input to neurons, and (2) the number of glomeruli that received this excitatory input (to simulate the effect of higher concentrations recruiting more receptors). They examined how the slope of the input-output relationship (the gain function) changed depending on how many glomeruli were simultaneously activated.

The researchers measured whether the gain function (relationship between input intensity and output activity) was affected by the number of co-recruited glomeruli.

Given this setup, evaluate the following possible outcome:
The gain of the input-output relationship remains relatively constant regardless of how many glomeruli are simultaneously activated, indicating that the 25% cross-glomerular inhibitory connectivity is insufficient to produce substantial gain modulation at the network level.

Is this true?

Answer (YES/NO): NO